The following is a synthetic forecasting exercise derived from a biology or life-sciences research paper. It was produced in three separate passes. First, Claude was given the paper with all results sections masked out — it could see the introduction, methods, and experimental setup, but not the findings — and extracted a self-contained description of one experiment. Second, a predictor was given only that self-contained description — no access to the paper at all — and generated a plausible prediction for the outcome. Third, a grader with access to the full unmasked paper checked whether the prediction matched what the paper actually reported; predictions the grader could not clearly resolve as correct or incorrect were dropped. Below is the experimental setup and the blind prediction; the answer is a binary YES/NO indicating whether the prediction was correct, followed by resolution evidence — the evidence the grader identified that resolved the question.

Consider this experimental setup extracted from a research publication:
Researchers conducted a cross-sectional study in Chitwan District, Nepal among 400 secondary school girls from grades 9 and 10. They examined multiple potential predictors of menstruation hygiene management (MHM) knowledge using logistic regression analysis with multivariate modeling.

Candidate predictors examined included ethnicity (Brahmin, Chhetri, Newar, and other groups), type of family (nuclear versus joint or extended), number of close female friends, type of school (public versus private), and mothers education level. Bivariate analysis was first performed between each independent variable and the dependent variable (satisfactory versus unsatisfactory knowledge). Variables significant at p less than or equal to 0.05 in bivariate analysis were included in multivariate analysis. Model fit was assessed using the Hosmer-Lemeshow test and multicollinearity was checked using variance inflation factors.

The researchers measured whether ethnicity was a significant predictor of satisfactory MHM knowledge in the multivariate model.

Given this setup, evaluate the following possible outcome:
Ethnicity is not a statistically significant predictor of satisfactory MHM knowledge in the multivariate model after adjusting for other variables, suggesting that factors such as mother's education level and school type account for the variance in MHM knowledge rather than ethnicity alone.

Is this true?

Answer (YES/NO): NO